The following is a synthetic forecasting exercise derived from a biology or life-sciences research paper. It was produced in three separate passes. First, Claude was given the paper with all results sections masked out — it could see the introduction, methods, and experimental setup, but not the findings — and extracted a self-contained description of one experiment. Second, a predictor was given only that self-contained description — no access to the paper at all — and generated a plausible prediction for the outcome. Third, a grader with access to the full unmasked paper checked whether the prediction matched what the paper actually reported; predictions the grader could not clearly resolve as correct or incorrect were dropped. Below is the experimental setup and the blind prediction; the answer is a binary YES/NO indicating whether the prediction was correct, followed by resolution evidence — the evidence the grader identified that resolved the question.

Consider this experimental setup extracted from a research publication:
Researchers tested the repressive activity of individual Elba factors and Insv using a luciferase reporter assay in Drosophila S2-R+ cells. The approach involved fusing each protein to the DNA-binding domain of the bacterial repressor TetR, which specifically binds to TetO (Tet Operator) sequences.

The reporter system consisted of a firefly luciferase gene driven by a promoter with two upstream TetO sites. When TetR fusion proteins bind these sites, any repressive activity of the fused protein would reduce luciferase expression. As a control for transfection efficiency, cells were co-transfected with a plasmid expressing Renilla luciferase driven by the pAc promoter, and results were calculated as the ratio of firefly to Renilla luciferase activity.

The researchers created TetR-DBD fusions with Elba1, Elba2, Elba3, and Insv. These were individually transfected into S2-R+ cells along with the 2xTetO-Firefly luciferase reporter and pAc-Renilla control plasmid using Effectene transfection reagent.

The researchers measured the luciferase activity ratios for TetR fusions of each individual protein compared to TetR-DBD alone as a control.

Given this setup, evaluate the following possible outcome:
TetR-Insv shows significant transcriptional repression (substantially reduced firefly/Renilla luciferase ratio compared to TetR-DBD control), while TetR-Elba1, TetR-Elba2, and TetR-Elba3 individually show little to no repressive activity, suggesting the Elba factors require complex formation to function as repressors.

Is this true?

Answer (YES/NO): NO